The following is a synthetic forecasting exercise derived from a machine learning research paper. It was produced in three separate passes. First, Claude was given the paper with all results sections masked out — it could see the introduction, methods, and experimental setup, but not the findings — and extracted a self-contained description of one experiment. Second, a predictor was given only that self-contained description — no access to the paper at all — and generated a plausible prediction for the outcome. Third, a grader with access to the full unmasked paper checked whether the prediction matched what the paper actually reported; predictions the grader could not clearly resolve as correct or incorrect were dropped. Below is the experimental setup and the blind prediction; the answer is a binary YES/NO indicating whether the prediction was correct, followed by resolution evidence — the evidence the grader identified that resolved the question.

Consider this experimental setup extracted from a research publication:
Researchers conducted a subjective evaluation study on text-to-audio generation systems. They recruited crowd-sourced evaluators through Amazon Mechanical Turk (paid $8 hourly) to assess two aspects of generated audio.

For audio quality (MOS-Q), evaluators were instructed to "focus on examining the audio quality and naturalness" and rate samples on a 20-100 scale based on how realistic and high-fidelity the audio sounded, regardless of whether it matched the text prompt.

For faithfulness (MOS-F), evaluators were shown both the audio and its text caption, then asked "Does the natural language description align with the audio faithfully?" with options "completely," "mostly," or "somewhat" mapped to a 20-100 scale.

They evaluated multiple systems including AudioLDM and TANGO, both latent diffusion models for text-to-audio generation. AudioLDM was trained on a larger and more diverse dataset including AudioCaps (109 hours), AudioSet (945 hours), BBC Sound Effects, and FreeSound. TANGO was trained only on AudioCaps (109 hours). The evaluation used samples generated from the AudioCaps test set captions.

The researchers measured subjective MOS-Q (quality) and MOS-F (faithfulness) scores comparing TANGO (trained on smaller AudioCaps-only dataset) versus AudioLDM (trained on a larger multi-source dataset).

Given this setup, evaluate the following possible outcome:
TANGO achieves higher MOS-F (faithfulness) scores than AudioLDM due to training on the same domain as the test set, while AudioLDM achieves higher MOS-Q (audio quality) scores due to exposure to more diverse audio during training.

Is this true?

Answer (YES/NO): NO